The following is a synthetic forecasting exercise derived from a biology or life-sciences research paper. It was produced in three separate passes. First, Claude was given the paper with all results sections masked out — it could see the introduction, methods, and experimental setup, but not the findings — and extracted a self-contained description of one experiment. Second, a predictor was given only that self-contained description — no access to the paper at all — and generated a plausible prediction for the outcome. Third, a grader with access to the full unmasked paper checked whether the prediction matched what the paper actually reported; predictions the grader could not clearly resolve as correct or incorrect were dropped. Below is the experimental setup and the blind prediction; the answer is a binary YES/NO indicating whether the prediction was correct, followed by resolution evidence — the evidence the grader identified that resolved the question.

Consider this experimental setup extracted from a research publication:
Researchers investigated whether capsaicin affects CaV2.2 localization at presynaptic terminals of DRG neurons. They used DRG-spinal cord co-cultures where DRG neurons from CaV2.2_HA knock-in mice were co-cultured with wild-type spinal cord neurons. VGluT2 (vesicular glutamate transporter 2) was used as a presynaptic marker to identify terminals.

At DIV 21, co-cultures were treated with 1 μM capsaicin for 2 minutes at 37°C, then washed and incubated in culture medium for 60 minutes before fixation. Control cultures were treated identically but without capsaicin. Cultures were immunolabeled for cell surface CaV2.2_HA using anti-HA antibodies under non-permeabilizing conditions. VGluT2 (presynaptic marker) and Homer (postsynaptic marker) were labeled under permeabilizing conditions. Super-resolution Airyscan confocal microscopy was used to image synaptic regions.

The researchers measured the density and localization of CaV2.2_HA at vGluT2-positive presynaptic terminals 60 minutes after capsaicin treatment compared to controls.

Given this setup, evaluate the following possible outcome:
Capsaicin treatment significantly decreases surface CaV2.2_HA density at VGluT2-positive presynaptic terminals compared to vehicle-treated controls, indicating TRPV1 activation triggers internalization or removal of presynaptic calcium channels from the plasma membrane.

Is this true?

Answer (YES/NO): YES